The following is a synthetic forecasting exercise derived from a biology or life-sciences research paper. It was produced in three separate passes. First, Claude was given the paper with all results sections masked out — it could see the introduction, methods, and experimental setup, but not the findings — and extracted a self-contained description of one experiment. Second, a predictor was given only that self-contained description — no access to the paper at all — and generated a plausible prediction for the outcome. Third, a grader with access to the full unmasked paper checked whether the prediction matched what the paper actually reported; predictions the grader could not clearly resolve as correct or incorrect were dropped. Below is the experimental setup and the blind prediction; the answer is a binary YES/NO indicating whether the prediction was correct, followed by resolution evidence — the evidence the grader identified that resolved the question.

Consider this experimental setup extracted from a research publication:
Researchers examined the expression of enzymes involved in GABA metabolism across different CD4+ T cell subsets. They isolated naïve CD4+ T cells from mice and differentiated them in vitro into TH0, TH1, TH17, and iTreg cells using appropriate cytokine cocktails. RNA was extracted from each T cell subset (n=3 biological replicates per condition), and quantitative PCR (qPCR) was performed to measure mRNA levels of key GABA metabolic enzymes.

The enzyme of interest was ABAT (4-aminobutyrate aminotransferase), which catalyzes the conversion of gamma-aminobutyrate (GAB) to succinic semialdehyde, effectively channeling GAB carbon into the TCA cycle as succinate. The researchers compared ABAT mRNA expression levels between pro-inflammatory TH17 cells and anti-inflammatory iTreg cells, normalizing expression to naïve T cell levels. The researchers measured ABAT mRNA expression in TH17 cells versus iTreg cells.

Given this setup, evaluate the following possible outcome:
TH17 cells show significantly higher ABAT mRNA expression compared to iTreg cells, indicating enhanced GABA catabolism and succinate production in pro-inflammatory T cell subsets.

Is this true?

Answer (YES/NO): YES